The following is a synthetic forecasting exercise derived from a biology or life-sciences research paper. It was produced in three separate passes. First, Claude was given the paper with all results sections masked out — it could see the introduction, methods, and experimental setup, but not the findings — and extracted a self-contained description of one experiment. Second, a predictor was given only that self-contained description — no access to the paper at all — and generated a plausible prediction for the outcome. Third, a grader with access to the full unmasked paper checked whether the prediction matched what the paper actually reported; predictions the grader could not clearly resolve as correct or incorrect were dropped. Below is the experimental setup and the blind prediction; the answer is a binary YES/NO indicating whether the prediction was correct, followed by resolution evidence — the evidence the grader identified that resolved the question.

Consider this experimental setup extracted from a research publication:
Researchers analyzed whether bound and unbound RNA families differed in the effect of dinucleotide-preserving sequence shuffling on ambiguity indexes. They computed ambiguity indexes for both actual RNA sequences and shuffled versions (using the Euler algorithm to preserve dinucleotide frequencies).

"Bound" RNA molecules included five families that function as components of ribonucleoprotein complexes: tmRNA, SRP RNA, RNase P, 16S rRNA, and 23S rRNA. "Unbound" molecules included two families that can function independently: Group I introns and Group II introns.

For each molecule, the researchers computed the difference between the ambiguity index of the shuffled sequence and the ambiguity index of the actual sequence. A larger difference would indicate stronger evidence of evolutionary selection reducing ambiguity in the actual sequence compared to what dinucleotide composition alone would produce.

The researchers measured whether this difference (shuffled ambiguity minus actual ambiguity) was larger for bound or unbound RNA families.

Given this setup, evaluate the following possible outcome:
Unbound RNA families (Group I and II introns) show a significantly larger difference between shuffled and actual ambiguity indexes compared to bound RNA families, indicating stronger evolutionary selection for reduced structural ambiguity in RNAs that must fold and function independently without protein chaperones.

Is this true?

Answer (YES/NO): YES